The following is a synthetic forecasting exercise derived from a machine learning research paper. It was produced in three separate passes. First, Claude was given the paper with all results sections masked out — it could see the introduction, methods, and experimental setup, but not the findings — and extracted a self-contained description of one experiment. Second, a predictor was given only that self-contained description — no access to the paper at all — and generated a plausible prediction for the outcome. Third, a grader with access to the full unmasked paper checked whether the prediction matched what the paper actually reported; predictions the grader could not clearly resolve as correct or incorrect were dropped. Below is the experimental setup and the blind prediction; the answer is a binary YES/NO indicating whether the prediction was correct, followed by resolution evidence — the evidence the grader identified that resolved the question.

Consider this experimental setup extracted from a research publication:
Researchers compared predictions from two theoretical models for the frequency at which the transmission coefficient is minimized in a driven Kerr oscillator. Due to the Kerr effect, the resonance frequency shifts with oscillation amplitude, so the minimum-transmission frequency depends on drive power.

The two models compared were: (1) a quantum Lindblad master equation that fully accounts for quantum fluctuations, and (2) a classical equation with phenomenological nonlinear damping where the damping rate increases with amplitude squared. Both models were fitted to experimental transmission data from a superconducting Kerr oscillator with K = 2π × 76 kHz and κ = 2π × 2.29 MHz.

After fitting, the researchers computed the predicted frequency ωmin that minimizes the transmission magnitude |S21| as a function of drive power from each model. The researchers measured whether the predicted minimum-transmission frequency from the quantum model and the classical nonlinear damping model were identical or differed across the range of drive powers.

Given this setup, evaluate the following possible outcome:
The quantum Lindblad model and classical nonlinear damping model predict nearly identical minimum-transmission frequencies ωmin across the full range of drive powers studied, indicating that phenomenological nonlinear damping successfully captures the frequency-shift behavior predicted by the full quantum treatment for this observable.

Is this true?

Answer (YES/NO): YES